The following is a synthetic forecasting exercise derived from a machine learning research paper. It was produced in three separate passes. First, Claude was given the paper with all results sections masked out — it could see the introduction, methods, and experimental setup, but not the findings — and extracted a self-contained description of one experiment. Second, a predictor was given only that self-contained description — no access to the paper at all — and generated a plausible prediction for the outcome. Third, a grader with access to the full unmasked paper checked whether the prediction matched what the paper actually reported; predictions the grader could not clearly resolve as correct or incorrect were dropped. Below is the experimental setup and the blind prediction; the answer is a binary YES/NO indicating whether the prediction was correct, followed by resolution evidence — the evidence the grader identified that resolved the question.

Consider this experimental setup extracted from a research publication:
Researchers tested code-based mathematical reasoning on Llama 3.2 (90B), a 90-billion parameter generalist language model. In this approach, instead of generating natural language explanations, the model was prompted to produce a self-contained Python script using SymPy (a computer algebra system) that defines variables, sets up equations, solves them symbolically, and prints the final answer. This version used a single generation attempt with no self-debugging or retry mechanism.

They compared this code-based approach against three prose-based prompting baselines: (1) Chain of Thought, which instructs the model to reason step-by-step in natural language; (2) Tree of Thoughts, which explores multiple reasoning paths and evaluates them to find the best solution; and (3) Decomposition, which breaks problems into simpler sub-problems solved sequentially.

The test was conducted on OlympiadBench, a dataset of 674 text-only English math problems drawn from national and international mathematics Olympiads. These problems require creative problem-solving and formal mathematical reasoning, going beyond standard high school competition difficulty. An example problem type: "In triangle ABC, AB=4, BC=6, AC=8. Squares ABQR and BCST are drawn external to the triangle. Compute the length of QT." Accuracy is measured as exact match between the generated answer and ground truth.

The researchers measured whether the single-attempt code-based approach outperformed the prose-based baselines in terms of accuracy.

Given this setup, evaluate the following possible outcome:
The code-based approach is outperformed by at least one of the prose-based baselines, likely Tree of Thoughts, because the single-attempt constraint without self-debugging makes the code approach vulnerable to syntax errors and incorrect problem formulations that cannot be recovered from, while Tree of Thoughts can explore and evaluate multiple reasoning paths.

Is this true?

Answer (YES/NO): YES